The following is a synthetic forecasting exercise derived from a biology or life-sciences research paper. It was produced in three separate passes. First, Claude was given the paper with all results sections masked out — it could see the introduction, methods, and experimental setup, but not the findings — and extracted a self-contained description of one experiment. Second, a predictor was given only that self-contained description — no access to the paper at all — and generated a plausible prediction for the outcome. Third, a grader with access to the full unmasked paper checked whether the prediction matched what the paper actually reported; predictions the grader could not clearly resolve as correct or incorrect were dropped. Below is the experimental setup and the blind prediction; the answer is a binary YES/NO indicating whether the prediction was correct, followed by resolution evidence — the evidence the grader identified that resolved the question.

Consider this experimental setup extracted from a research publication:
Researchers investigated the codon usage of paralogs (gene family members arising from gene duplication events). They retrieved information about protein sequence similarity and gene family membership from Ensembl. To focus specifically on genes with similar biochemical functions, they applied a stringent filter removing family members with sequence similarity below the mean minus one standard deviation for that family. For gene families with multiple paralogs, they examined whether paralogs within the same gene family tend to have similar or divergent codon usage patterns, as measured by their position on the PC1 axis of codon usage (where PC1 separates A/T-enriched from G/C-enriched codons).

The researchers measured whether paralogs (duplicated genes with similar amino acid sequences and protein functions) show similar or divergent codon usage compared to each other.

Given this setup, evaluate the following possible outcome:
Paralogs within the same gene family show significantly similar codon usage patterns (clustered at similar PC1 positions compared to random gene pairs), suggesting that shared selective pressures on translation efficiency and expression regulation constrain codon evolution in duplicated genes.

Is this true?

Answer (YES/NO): NO